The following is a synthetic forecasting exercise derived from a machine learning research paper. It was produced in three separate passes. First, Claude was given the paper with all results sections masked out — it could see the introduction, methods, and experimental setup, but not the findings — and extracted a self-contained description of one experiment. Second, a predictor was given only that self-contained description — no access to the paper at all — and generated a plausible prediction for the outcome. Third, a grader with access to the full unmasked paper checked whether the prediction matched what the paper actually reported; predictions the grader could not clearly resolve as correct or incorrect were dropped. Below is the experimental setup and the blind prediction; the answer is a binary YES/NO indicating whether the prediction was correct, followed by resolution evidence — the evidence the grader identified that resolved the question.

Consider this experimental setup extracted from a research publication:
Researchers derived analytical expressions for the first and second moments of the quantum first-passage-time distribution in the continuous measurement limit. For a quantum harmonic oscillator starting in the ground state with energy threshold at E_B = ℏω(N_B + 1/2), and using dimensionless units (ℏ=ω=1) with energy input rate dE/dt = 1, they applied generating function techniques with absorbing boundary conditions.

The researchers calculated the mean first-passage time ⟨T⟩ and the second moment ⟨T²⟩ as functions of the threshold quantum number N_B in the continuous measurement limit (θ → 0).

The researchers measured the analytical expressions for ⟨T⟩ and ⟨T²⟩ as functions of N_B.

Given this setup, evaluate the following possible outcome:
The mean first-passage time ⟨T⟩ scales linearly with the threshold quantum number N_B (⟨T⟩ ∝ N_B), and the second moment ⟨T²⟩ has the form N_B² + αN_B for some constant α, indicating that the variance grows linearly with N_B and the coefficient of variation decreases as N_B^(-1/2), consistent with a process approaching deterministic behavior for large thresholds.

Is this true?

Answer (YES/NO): NO